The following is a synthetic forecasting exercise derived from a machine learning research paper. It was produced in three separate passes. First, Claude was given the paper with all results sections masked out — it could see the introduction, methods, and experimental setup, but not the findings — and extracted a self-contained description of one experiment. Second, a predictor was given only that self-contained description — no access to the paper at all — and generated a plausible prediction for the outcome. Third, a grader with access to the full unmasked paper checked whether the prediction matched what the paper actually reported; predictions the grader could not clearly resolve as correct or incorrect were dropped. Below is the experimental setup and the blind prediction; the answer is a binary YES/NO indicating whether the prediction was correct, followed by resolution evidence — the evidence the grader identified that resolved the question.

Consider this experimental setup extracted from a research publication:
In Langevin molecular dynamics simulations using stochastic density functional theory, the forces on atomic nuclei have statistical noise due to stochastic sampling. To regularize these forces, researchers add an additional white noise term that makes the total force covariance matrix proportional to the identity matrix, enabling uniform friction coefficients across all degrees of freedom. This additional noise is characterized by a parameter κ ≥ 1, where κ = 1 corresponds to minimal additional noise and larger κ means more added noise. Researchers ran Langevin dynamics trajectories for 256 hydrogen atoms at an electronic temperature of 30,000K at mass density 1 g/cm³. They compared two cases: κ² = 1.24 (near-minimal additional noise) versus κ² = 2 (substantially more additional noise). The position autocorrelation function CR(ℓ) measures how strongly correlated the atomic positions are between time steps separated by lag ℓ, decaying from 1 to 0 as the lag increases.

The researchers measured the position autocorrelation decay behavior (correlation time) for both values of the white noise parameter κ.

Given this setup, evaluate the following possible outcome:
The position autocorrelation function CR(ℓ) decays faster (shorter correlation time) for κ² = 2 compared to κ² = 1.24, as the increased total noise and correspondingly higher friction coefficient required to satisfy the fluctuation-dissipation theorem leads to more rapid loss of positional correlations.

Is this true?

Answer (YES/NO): NO